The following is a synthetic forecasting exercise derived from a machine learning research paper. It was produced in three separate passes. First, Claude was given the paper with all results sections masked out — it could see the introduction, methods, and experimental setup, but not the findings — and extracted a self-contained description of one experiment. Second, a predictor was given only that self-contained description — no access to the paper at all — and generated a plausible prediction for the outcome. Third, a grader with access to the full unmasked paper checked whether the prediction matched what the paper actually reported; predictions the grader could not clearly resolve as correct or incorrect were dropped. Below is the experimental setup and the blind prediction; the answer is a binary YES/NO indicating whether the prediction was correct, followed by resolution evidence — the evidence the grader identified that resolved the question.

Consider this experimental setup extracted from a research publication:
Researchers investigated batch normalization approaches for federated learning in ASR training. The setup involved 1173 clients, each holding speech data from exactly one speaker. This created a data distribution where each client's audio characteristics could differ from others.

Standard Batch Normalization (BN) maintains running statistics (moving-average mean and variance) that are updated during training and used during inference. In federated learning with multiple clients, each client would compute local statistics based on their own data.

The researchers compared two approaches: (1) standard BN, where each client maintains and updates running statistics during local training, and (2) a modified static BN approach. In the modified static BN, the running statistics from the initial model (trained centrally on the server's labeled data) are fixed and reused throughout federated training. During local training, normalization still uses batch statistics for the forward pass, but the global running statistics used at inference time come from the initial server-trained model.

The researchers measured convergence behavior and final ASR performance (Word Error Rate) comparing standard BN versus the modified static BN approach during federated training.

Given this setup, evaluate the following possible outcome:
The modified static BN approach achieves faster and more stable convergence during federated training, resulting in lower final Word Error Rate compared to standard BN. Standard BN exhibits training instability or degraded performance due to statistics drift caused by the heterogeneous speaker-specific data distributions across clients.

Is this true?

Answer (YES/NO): YES